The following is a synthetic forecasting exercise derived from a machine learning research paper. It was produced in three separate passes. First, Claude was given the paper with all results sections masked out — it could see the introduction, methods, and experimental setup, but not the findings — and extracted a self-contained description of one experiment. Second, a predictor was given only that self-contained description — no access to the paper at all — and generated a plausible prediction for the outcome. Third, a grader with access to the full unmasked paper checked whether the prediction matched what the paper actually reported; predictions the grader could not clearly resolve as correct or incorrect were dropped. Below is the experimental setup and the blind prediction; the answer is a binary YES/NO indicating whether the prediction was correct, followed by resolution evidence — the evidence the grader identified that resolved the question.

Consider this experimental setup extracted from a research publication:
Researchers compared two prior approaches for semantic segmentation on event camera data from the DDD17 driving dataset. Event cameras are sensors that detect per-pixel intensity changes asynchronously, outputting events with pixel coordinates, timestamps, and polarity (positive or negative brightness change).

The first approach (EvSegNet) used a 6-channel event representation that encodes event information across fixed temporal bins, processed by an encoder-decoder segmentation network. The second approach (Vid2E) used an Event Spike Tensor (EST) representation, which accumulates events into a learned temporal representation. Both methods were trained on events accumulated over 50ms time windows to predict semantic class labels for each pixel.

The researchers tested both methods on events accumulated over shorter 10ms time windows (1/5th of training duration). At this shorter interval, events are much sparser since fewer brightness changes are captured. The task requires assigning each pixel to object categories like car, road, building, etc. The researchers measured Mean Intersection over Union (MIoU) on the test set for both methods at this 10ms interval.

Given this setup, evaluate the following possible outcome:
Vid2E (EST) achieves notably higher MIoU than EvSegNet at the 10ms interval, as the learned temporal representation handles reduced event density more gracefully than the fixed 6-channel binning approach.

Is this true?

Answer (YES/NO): NO